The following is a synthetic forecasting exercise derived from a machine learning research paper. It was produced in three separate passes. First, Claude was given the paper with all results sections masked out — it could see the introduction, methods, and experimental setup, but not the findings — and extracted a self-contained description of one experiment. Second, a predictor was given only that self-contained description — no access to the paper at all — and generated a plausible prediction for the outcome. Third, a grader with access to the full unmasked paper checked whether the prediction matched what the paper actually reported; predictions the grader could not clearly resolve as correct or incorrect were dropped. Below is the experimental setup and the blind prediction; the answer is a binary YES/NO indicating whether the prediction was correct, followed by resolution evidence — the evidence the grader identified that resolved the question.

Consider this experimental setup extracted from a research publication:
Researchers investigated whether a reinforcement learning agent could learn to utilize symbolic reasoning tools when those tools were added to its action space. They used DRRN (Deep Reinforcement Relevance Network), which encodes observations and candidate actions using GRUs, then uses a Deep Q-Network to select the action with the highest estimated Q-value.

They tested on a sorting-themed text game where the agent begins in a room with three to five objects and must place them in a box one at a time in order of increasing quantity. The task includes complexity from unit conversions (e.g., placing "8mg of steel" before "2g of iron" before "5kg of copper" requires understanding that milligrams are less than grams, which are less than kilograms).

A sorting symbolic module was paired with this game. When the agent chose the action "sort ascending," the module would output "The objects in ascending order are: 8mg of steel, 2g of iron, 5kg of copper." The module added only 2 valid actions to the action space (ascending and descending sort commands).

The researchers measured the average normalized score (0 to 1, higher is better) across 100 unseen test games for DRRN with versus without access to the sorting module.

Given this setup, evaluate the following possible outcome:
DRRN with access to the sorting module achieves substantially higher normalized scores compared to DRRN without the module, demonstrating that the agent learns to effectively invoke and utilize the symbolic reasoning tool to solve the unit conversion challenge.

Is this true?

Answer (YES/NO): NO